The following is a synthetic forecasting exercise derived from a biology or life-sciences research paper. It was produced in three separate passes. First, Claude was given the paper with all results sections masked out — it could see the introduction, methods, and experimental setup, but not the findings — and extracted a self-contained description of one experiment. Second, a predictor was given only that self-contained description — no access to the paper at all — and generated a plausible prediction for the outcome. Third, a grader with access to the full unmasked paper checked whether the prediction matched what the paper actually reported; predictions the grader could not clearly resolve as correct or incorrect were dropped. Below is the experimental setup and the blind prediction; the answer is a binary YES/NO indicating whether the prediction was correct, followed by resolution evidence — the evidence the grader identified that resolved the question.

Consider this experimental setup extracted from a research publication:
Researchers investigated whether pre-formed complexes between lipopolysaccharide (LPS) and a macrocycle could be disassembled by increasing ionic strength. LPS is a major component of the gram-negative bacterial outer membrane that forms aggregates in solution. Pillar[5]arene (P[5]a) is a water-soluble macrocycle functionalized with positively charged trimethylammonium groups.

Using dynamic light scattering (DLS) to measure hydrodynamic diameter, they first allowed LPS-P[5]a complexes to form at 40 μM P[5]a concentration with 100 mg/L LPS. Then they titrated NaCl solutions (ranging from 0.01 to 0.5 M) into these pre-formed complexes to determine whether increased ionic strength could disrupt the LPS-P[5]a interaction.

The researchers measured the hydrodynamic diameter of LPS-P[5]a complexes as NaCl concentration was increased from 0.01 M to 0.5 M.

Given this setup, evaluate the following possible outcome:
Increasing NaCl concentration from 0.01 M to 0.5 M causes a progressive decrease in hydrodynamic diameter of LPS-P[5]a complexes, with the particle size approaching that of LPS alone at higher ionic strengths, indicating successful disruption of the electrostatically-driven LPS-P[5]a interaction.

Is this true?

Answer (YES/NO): YES